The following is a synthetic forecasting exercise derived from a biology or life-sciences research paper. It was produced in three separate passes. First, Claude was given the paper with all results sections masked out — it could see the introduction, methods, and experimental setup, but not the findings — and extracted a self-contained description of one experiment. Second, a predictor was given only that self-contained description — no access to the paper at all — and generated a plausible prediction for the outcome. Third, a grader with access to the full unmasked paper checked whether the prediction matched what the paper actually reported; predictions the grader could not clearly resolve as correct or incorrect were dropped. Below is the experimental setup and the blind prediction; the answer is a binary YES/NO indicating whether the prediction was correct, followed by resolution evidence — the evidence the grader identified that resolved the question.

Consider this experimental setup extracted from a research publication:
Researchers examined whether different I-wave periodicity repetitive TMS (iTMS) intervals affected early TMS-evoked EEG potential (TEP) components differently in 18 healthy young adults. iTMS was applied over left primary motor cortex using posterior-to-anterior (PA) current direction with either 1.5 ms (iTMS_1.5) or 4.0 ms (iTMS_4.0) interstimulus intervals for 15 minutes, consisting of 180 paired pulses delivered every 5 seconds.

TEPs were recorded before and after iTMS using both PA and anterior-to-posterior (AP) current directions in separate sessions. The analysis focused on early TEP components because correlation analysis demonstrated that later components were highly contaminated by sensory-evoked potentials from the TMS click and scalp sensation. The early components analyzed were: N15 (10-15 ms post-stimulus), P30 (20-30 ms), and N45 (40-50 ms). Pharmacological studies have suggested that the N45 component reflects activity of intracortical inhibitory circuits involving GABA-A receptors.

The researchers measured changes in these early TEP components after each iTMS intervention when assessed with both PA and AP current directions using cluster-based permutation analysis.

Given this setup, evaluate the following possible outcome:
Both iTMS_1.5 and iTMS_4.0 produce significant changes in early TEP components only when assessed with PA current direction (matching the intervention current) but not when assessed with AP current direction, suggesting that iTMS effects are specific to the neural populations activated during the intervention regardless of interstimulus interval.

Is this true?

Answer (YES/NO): NO